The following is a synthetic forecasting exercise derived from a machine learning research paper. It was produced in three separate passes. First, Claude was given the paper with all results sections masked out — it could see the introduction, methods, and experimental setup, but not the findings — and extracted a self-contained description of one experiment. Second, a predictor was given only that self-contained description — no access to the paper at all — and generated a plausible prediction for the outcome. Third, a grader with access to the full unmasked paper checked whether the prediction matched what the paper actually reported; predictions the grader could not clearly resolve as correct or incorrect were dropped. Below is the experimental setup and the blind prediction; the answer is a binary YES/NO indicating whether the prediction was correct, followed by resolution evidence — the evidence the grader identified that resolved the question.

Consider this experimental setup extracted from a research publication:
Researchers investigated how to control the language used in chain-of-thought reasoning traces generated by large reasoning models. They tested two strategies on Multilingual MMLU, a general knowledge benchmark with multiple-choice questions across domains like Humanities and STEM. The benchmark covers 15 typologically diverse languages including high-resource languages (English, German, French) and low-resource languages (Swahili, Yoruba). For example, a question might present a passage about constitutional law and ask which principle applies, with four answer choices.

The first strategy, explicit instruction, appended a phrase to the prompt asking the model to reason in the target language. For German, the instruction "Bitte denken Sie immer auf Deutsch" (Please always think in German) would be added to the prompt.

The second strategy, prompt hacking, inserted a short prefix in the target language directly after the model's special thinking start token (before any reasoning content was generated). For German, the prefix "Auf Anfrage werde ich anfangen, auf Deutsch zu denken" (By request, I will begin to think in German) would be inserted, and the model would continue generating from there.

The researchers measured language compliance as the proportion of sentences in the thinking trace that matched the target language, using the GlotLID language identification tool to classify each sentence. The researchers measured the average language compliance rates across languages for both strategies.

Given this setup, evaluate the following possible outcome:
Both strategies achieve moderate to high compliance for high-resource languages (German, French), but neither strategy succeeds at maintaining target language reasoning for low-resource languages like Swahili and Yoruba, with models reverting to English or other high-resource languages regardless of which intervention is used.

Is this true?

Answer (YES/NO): NO